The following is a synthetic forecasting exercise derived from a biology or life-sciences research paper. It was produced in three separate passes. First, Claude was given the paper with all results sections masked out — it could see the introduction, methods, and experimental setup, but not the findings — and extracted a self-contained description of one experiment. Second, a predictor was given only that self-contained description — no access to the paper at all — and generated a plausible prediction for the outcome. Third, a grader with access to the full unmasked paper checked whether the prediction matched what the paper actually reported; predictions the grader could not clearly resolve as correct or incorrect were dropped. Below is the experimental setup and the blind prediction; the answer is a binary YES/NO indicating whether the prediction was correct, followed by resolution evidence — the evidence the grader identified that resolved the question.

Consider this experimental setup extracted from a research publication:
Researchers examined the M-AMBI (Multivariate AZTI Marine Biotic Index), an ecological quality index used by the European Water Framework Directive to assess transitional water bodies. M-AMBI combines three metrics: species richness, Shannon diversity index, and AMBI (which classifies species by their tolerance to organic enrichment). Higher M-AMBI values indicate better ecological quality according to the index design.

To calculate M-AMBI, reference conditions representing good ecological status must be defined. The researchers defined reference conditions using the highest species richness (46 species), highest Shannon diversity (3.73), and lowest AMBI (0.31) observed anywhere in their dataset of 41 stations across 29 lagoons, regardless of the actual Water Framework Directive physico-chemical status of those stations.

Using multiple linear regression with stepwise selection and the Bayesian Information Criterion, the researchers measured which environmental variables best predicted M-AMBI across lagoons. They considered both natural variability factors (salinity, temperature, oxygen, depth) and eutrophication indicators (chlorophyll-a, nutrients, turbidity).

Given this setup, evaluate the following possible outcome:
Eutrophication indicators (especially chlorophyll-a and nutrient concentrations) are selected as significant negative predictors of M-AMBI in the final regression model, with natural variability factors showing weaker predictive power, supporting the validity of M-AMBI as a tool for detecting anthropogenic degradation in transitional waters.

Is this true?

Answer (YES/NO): YES